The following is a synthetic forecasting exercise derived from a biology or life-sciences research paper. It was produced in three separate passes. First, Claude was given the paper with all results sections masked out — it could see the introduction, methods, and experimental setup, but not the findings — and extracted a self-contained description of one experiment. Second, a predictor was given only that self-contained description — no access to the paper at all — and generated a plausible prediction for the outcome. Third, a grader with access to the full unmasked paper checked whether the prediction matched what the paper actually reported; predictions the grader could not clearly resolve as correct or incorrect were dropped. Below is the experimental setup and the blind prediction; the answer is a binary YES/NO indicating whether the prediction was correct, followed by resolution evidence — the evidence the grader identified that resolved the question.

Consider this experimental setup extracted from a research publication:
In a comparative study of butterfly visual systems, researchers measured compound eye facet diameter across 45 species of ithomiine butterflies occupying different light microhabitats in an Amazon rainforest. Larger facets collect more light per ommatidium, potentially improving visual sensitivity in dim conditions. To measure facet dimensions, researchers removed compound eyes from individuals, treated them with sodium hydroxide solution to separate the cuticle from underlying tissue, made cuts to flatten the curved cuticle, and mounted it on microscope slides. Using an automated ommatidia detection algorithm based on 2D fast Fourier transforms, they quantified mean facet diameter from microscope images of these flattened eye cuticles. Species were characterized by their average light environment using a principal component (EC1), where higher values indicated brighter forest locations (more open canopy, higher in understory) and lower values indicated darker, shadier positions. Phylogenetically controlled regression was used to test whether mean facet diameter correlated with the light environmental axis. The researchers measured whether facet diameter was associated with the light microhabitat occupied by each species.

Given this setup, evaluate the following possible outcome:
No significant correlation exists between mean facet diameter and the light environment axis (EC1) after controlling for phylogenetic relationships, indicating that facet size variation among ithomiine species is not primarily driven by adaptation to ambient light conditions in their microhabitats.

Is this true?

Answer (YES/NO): NO